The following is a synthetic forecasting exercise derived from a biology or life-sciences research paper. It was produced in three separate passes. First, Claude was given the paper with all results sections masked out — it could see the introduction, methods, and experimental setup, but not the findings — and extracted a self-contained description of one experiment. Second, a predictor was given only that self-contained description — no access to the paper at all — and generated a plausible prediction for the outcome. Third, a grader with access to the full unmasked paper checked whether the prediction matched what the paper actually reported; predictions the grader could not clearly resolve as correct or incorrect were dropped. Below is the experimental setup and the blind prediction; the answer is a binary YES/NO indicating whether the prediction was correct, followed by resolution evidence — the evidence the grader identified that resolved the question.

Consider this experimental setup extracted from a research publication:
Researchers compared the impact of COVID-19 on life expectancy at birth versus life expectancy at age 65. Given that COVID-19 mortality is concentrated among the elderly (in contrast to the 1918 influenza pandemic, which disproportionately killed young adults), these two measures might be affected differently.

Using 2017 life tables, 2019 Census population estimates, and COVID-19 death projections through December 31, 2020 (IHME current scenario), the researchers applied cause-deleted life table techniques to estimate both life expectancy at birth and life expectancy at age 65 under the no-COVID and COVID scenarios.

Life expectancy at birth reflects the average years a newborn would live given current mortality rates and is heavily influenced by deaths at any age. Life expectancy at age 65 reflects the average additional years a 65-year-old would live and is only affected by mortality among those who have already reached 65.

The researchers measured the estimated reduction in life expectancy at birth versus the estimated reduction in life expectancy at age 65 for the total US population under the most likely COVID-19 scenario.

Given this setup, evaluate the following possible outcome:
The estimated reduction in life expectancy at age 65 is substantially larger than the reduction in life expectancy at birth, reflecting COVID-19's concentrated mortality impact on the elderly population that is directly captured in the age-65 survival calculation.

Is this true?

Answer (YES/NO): NO